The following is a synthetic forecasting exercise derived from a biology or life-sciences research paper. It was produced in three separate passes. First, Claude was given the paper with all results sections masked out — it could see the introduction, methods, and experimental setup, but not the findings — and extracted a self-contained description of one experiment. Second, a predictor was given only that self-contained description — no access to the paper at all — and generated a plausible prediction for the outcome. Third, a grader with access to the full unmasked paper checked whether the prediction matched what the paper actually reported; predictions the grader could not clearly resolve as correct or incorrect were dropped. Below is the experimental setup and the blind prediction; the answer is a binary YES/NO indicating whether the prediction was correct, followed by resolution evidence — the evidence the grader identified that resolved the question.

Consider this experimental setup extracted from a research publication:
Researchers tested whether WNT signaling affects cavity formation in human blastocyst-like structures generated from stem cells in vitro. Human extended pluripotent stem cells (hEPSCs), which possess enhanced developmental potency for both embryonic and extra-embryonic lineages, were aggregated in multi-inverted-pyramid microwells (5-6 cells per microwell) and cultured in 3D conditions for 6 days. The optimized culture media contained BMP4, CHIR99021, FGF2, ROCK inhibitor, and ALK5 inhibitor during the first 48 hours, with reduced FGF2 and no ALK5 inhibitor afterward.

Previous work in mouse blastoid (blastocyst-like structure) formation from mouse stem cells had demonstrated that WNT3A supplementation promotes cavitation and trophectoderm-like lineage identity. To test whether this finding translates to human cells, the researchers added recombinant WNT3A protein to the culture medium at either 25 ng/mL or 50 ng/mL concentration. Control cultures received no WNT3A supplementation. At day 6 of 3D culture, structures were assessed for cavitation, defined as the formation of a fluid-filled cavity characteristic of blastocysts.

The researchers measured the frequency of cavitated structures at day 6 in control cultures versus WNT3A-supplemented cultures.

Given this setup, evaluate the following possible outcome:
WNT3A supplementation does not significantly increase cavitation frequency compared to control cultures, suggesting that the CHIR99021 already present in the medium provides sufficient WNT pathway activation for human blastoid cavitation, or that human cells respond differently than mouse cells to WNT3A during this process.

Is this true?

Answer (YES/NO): YES